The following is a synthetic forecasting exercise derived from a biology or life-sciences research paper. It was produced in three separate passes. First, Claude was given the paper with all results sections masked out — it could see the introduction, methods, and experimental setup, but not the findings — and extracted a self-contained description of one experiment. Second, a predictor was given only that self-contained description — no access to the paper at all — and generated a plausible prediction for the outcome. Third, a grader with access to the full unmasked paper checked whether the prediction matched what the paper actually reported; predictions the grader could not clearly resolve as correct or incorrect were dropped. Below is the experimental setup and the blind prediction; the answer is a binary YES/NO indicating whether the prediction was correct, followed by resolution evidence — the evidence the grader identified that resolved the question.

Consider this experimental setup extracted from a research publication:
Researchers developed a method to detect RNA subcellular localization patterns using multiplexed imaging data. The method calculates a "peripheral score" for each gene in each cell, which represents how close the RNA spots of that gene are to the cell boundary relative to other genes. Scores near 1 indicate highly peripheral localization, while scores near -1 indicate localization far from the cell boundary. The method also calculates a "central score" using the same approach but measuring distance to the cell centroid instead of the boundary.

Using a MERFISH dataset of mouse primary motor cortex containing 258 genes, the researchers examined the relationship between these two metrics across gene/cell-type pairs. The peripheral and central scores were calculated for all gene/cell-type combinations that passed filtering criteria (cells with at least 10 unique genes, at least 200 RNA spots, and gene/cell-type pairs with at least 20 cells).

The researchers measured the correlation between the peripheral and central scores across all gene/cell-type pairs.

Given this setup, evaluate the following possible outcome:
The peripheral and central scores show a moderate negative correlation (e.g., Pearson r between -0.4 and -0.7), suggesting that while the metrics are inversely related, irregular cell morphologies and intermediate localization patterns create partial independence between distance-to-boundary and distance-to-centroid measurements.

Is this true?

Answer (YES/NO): NO